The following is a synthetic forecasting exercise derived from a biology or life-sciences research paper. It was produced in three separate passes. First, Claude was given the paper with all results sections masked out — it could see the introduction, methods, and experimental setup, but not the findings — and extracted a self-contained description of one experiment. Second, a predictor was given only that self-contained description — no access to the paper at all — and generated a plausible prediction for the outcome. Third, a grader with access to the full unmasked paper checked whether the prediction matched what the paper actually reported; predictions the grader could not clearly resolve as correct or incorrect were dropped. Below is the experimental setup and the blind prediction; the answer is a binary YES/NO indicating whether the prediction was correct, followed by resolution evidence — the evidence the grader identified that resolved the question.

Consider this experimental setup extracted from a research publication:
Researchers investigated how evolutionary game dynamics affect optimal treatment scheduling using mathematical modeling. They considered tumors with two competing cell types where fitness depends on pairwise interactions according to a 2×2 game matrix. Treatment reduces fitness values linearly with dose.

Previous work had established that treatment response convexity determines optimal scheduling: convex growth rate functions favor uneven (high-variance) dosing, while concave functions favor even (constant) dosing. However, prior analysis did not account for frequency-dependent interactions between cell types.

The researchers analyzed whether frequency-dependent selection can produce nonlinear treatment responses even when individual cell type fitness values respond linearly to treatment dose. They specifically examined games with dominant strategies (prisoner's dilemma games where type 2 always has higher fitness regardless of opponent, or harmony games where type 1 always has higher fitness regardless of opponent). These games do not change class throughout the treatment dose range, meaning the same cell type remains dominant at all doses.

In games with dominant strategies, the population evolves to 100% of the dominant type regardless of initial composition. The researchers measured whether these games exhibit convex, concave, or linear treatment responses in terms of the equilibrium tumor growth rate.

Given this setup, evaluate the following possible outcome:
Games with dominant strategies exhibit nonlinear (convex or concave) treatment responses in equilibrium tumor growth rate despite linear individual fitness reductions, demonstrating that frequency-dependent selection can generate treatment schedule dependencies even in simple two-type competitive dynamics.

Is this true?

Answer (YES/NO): NO